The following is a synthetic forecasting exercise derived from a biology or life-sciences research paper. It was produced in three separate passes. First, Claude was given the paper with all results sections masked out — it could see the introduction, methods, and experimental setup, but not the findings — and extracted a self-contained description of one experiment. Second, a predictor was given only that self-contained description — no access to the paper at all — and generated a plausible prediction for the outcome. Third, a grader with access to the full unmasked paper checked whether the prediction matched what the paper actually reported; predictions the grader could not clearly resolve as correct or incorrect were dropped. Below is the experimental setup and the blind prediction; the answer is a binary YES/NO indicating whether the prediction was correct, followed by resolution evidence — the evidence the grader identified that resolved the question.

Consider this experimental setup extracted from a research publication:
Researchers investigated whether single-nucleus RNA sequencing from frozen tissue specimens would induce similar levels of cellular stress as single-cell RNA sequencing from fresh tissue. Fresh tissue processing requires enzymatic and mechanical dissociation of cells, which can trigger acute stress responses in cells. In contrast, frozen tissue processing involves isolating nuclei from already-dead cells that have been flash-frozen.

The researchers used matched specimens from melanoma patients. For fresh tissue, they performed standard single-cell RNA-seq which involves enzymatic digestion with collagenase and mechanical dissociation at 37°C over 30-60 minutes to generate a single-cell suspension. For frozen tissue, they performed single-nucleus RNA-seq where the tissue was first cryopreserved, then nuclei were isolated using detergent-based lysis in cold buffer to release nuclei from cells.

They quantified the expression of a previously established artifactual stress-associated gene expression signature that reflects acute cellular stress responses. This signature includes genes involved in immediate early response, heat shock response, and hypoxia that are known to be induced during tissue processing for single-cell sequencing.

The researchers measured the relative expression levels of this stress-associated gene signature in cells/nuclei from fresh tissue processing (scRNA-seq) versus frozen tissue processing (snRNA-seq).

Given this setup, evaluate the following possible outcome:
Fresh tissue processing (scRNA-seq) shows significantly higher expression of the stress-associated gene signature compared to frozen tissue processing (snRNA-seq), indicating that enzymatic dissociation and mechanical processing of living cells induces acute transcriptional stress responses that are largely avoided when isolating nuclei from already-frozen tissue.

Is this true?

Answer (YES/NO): YES